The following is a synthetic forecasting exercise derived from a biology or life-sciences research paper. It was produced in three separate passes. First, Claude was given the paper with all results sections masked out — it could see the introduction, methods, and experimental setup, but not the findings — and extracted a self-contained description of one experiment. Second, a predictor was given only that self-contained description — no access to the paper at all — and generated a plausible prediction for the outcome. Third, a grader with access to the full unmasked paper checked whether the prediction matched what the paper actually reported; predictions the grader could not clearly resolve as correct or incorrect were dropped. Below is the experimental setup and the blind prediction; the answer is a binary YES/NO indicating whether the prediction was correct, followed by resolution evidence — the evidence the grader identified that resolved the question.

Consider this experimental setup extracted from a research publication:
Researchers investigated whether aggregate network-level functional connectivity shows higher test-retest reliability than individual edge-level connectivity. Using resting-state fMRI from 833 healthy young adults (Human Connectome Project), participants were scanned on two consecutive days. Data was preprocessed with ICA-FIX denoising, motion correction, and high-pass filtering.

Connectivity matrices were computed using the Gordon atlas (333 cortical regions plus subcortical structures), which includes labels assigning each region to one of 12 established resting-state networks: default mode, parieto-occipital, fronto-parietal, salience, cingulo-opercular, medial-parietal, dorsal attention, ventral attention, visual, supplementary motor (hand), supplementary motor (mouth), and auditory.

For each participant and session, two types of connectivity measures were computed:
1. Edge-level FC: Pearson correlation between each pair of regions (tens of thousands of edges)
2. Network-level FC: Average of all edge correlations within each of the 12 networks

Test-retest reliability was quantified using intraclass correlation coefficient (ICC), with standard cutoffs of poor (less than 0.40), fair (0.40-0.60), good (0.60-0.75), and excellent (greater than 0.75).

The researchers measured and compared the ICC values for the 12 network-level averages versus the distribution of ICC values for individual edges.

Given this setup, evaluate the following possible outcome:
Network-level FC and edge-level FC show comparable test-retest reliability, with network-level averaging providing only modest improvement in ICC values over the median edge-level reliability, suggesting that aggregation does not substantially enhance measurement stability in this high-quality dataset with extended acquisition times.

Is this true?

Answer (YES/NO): NO